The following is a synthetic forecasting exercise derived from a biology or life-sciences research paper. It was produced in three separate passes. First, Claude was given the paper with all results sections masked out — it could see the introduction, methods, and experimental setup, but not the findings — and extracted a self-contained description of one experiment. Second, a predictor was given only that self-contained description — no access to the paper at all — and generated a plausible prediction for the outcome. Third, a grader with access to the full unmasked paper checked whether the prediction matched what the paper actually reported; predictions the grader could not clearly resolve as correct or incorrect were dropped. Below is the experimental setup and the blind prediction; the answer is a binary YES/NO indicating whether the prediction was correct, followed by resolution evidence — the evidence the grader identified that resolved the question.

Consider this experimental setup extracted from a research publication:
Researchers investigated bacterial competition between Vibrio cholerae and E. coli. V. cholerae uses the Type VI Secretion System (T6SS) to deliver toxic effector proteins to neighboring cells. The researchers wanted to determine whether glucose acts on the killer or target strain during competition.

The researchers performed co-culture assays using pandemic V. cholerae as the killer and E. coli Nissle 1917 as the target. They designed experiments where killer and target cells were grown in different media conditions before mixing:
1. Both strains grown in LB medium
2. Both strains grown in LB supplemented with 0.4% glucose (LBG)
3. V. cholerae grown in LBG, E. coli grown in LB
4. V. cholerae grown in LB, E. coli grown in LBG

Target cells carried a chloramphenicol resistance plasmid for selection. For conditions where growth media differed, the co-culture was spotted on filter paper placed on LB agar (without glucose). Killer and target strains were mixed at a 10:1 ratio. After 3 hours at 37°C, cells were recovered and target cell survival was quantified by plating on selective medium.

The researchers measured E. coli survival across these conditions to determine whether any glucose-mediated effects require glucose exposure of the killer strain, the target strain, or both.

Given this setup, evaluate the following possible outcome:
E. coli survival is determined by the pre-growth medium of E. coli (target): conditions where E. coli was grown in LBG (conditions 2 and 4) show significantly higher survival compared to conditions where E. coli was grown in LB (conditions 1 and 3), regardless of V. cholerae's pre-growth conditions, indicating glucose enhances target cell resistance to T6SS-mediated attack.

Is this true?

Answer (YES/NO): NO